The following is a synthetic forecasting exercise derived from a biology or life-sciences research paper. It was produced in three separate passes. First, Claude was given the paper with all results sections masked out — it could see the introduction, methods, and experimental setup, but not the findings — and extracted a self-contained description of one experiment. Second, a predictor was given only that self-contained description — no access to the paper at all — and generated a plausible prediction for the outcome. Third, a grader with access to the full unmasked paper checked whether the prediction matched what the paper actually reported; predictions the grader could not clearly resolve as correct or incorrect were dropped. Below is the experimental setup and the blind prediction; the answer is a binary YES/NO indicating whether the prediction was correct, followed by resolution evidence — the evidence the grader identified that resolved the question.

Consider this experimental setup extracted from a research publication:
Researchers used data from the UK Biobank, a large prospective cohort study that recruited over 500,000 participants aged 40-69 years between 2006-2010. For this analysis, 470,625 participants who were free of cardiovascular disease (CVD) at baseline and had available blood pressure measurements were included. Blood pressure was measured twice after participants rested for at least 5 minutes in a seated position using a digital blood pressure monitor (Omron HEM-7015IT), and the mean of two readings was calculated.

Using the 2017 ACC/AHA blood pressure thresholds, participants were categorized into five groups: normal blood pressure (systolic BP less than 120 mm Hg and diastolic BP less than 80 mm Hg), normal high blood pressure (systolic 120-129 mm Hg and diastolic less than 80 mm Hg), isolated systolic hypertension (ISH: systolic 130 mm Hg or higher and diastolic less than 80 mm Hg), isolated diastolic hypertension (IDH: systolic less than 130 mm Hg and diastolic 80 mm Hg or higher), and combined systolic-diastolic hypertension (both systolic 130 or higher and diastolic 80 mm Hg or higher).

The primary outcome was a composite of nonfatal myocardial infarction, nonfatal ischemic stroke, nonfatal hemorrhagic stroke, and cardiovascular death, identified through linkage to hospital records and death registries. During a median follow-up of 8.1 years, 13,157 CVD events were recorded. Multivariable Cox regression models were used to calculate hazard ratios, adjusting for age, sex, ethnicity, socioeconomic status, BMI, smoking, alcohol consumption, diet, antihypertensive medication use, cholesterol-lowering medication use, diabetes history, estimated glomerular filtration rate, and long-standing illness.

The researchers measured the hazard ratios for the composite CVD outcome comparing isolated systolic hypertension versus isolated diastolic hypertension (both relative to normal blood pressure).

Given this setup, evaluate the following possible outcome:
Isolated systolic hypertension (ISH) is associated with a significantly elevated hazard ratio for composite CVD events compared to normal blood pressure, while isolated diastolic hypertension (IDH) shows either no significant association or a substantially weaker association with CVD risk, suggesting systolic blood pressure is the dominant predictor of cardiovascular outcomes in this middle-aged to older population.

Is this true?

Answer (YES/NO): NO